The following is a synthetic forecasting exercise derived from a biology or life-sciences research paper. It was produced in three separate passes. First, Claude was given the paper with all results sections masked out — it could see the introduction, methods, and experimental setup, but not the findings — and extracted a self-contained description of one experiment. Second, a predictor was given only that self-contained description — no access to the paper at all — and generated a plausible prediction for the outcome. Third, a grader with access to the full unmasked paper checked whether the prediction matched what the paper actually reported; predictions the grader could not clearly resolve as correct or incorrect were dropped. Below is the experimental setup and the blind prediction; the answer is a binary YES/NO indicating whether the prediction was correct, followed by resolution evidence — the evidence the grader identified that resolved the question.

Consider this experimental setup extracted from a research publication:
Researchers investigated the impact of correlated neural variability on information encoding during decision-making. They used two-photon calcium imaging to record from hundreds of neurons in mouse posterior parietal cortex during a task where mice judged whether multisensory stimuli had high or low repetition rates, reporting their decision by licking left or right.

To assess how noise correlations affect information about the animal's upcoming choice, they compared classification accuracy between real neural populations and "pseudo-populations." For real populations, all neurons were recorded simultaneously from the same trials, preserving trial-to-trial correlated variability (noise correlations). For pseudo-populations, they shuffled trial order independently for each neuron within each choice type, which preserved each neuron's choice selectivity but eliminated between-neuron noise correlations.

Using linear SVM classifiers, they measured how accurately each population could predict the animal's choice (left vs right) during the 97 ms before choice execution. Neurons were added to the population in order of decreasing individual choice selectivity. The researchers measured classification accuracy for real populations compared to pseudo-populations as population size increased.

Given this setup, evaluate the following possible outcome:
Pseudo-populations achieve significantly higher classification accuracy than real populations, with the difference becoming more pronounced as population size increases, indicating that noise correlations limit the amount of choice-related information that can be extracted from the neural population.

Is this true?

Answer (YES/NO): YES